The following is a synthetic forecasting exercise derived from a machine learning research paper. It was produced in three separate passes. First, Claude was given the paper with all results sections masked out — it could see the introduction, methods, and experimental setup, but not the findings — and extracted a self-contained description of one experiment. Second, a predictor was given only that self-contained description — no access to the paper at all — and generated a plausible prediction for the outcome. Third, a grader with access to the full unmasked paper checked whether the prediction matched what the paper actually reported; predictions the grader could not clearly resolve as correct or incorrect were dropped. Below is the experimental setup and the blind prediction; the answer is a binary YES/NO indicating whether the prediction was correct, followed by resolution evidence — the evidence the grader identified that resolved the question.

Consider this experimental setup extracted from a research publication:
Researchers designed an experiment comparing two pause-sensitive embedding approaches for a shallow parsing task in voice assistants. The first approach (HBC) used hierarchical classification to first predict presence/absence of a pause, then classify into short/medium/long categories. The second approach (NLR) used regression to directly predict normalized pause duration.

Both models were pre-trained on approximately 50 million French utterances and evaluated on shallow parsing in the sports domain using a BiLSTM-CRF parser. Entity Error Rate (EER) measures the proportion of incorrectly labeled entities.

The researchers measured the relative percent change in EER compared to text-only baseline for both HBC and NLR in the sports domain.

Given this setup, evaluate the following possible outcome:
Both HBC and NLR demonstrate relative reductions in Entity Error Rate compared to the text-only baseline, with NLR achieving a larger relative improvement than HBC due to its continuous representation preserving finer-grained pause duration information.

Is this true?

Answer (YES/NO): NO